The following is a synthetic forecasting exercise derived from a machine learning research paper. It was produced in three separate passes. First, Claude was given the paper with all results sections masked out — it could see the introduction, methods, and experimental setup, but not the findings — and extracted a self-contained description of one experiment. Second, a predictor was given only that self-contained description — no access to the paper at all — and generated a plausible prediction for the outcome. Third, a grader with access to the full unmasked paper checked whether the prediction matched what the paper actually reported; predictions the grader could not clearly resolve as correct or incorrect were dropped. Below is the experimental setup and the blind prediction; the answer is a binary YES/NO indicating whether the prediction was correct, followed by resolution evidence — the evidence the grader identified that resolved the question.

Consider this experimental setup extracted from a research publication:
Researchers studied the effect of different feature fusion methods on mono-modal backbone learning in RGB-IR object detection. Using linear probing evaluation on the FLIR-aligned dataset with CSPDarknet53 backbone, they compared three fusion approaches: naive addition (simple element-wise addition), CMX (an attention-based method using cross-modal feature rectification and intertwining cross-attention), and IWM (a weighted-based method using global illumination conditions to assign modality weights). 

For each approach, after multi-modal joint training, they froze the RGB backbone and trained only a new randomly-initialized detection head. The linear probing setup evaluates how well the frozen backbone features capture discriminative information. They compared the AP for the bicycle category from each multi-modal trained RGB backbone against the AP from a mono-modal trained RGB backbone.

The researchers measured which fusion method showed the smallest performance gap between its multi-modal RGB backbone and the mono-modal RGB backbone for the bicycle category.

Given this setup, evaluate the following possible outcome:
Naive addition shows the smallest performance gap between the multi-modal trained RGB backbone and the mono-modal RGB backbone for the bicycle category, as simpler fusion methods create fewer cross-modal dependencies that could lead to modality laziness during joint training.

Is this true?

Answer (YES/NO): NO